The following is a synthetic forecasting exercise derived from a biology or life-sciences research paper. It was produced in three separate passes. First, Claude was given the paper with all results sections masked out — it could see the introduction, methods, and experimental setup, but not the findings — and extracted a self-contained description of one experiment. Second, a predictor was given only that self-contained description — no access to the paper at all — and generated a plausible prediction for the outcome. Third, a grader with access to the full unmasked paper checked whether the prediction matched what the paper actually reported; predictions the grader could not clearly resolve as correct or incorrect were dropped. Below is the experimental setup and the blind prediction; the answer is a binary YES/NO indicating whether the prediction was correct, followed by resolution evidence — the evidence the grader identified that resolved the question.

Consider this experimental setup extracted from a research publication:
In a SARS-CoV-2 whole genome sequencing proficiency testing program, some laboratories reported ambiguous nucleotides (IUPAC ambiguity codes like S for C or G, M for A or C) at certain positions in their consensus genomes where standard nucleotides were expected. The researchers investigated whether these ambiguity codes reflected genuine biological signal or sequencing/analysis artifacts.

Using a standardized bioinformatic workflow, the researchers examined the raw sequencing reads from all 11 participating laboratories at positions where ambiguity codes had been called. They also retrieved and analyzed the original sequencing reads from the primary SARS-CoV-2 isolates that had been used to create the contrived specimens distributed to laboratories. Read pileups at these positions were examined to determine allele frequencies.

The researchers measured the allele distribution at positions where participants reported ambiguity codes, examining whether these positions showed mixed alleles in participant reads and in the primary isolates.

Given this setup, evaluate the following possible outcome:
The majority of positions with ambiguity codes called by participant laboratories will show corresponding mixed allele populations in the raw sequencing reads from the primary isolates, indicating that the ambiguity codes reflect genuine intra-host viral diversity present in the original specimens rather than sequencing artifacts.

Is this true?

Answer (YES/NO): YES